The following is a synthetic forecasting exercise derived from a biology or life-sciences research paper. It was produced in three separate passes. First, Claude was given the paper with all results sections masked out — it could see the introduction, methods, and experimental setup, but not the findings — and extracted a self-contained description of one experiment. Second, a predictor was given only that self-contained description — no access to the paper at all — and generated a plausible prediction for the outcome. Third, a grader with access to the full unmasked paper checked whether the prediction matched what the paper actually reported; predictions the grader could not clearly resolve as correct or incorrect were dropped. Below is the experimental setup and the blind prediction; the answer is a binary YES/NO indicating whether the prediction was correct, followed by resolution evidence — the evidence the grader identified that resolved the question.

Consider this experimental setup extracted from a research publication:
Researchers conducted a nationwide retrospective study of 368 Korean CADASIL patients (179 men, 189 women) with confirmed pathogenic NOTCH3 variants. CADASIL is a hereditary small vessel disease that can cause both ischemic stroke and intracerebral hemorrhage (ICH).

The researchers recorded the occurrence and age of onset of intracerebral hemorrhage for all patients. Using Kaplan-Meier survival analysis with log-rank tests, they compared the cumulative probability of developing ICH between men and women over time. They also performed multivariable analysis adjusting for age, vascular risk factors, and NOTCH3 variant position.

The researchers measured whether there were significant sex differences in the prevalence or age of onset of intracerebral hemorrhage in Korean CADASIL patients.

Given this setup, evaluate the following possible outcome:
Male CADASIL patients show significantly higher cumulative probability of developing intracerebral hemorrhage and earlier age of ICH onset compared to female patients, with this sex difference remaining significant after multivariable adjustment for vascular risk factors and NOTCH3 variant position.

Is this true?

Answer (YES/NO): NO